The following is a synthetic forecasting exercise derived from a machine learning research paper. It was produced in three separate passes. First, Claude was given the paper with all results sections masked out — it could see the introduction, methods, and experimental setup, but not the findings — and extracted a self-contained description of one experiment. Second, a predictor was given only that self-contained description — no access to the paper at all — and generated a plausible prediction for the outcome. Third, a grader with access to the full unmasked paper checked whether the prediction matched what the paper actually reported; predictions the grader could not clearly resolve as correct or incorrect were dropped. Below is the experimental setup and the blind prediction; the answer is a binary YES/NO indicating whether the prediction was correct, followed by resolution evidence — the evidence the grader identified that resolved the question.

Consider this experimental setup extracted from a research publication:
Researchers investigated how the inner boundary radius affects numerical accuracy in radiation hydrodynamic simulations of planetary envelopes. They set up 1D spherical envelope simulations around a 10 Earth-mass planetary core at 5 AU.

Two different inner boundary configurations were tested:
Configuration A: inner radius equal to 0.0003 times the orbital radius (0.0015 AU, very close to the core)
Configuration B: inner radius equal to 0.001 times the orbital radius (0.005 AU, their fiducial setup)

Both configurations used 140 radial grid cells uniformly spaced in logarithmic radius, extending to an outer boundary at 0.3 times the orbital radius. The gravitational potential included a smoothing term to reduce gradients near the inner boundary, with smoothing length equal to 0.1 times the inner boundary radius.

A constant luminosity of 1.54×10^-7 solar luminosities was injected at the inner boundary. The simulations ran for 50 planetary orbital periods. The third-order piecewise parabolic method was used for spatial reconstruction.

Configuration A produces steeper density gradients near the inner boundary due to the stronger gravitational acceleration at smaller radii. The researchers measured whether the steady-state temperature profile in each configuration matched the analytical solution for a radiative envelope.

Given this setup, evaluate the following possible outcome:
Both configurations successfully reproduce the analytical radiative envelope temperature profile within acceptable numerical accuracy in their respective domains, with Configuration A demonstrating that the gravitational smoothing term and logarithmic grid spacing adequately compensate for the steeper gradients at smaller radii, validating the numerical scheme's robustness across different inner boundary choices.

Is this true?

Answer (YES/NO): NO